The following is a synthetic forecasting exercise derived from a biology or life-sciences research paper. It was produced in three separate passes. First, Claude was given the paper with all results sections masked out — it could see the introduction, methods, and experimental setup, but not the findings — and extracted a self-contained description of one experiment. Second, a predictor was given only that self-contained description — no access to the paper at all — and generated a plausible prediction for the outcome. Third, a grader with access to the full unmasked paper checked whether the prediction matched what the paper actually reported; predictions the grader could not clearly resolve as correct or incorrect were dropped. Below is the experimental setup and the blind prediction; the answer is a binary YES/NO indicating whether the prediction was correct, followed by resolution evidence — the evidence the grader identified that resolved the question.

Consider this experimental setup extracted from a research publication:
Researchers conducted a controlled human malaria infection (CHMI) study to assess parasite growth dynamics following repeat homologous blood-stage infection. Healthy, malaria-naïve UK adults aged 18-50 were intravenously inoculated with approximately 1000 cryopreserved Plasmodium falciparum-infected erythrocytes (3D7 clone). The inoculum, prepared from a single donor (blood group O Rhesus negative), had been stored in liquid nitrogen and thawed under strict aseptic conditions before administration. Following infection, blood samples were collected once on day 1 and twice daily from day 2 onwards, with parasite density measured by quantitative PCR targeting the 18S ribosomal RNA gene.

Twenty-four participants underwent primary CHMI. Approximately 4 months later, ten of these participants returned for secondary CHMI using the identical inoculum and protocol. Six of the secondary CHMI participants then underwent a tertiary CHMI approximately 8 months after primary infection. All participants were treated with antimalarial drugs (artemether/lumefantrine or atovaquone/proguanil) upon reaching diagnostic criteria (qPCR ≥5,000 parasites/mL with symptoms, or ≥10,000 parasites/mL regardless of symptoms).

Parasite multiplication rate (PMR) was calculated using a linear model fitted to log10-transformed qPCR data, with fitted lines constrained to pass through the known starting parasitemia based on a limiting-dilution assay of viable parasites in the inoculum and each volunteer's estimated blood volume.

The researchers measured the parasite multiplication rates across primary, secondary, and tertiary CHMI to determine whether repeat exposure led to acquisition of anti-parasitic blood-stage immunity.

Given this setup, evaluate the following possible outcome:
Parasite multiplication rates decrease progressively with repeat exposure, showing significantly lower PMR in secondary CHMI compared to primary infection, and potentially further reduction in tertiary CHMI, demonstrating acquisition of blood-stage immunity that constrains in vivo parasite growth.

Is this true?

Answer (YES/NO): NO